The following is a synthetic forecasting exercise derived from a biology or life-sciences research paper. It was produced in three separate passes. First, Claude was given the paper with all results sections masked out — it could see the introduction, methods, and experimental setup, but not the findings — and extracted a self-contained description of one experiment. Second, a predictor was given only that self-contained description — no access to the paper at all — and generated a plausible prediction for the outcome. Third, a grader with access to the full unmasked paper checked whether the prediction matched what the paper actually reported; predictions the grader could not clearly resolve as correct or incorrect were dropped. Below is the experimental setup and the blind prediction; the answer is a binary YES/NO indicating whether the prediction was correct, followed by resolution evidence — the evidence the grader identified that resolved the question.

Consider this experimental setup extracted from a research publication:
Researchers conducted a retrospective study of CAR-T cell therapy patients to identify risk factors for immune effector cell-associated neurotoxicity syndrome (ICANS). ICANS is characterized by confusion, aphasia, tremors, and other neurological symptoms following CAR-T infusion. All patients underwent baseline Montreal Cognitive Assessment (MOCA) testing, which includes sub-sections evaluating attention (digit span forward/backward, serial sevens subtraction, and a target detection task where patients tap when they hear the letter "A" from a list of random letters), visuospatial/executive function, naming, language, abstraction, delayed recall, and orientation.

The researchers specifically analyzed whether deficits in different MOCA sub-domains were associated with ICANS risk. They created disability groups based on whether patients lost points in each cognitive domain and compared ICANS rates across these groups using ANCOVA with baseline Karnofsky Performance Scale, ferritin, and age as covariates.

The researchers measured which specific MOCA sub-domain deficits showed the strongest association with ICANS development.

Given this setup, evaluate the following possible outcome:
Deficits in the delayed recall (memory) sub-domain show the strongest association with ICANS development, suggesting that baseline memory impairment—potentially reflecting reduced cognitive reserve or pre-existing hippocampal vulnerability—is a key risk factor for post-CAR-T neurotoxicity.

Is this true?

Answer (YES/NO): NO